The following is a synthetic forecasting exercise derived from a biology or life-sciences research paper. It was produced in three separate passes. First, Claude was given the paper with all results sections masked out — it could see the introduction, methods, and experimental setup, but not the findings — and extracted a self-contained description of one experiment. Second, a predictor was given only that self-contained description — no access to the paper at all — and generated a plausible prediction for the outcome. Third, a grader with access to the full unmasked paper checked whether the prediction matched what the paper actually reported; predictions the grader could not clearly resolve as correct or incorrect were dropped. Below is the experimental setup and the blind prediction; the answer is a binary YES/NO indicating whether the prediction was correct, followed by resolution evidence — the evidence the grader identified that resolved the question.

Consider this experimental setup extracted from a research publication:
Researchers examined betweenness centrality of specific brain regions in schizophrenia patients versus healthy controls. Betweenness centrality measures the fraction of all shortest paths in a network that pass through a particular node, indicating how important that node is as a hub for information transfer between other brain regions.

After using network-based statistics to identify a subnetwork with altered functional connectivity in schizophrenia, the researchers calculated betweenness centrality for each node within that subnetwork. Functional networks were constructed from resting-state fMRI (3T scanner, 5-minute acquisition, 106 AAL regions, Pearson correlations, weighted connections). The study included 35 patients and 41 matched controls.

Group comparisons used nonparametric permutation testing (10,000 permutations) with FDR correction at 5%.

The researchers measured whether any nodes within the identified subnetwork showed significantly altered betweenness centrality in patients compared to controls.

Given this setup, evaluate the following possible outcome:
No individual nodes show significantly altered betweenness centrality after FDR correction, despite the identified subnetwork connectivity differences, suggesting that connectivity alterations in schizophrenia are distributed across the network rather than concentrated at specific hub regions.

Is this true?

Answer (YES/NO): YES